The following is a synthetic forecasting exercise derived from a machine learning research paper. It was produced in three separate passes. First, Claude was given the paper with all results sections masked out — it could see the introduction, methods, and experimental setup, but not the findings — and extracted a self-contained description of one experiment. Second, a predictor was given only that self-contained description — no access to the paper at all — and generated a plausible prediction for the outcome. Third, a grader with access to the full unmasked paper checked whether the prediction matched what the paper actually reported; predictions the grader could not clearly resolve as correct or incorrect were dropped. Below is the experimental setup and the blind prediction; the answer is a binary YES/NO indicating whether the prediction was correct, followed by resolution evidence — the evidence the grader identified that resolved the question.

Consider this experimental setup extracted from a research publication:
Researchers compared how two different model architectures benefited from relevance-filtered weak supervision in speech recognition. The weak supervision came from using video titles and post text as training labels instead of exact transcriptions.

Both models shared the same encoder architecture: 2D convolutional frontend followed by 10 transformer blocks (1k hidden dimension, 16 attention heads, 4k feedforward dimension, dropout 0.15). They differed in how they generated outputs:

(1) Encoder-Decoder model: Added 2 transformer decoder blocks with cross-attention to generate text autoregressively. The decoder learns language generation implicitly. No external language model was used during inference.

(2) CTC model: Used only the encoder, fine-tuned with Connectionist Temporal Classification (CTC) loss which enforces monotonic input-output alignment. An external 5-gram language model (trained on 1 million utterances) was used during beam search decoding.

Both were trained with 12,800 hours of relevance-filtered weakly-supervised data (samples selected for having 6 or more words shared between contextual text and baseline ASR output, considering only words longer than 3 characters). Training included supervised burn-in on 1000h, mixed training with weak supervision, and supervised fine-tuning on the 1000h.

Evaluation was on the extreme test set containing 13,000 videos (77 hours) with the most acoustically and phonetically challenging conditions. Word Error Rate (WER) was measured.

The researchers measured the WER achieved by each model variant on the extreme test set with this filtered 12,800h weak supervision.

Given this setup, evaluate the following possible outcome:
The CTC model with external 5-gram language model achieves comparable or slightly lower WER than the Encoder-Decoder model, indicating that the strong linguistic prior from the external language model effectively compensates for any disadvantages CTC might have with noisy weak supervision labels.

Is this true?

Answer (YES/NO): YES